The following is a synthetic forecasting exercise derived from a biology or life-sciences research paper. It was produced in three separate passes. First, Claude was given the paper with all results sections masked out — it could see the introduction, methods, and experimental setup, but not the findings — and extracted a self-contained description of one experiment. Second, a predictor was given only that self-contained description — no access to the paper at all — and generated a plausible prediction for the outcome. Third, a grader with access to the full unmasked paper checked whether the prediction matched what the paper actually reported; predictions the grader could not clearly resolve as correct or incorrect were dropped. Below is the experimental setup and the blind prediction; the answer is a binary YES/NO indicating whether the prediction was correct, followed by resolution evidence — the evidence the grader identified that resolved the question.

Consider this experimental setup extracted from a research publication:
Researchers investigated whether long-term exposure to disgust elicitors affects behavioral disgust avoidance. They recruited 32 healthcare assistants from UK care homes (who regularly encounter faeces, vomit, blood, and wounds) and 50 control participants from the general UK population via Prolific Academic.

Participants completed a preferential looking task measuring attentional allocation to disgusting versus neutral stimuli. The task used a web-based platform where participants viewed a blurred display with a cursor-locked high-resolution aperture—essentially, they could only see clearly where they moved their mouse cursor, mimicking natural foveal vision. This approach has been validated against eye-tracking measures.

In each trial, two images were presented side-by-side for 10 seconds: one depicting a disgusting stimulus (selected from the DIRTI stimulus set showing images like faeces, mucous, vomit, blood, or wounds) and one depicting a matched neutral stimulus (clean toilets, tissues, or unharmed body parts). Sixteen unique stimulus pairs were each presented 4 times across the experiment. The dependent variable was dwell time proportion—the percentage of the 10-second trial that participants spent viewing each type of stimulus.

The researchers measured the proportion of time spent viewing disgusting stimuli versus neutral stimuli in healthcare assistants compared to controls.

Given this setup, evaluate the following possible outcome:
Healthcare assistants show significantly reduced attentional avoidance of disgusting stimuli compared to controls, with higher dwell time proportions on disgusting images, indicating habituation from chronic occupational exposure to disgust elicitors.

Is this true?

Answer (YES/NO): YES